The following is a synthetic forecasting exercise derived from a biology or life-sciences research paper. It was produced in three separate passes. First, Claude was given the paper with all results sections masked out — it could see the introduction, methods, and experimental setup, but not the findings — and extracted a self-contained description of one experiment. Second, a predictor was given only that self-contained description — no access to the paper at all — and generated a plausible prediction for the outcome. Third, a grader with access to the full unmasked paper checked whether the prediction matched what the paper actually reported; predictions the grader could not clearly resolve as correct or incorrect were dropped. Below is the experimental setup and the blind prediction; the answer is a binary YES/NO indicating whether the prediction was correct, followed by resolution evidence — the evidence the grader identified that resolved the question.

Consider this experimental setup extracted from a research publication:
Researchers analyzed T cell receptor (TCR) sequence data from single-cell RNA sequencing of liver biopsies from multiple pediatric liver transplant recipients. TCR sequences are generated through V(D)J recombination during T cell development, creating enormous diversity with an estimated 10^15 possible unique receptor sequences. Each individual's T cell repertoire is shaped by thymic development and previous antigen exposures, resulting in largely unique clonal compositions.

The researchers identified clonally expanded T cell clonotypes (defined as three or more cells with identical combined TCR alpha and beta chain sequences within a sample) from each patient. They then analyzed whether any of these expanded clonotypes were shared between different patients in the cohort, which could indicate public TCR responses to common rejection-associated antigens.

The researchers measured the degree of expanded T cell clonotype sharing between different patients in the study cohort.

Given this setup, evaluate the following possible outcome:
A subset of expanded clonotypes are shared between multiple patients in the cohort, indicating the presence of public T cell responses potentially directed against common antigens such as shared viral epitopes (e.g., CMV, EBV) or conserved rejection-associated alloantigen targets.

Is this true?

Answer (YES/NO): NO